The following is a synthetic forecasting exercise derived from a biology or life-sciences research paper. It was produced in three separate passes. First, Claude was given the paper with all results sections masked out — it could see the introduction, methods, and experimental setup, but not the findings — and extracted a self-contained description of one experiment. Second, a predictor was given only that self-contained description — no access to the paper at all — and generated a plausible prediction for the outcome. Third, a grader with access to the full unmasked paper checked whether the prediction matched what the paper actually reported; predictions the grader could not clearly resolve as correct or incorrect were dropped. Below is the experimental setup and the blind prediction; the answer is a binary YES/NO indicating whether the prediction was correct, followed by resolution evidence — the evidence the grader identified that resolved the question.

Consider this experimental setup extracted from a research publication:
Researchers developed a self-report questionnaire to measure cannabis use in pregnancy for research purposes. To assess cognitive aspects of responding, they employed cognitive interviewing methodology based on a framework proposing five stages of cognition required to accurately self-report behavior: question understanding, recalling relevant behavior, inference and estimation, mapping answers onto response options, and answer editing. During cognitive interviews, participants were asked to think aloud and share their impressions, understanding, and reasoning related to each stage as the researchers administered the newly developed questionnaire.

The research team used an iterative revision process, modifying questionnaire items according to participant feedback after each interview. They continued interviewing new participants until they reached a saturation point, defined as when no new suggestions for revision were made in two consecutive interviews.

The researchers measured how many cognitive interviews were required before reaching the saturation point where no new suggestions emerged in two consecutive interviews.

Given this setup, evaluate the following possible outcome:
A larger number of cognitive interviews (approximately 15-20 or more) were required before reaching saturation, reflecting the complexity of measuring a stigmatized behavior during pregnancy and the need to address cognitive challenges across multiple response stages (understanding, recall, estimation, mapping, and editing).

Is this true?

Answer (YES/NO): YES